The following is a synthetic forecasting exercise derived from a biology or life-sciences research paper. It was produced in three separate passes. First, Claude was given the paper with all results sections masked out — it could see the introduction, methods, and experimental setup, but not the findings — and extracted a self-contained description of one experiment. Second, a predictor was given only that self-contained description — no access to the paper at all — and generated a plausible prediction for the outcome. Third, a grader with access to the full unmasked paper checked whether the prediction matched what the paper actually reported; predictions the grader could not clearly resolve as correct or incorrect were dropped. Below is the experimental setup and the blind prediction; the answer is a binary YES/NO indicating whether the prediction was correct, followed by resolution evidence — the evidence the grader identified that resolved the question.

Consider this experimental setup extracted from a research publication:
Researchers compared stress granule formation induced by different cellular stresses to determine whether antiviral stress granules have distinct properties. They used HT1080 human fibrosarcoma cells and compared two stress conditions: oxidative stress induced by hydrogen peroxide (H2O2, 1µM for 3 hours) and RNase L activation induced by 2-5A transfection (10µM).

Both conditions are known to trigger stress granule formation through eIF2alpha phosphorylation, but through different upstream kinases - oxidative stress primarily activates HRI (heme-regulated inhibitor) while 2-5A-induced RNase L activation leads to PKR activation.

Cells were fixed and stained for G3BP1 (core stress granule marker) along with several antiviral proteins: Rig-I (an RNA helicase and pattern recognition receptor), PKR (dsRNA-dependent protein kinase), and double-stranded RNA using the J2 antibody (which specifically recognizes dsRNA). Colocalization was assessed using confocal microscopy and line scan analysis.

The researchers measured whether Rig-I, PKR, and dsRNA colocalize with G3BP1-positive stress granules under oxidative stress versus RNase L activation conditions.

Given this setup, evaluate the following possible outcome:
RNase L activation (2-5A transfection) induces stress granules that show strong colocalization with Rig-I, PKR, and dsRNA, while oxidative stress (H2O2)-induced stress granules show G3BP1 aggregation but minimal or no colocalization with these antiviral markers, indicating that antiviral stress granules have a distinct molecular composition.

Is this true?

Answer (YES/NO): YES